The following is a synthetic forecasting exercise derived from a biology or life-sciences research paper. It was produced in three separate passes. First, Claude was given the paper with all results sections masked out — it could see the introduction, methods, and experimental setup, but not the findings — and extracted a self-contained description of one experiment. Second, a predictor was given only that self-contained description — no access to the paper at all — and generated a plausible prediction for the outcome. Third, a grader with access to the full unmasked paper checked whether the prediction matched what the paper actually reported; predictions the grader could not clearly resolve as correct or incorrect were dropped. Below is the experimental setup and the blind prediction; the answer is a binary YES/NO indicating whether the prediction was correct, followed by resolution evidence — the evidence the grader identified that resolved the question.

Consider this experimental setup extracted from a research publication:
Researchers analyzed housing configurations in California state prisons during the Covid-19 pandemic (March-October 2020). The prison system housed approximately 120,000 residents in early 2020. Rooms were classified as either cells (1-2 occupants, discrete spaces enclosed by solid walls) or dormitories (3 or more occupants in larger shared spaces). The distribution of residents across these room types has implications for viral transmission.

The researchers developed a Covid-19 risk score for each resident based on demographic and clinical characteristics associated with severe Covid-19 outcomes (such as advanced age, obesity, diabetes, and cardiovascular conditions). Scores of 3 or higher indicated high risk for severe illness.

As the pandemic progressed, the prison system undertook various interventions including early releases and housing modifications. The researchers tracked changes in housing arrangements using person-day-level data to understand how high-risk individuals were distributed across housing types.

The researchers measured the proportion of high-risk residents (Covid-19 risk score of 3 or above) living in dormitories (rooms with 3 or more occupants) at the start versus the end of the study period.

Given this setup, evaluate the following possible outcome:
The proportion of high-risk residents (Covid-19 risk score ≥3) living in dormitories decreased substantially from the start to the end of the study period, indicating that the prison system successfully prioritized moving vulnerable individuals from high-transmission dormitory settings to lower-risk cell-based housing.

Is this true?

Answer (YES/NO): NO